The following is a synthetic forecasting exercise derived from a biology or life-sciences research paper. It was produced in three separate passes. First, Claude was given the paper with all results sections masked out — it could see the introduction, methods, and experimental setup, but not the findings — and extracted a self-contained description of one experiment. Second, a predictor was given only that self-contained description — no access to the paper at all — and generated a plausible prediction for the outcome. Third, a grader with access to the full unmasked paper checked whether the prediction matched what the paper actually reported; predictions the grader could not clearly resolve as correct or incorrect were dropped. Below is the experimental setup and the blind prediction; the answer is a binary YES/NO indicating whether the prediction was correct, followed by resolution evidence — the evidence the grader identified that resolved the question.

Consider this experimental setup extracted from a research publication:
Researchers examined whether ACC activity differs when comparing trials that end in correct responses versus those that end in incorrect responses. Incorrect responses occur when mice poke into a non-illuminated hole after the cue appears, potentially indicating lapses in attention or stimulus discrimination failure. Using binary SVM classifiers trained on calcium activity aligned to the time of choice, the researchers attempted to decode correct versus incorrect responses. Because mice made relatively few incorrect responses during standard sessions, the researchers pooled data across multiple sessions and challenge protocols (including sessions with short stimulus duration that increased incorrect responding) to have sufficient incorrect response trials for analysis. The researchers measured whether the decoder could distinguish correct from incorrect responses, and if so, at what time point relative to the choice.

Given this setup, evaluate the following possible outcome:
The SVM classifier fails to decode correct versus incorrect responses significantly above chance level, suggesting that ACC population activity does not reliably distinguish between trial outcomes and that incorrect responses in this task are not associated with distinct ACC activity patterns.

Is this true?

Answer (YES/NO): NO